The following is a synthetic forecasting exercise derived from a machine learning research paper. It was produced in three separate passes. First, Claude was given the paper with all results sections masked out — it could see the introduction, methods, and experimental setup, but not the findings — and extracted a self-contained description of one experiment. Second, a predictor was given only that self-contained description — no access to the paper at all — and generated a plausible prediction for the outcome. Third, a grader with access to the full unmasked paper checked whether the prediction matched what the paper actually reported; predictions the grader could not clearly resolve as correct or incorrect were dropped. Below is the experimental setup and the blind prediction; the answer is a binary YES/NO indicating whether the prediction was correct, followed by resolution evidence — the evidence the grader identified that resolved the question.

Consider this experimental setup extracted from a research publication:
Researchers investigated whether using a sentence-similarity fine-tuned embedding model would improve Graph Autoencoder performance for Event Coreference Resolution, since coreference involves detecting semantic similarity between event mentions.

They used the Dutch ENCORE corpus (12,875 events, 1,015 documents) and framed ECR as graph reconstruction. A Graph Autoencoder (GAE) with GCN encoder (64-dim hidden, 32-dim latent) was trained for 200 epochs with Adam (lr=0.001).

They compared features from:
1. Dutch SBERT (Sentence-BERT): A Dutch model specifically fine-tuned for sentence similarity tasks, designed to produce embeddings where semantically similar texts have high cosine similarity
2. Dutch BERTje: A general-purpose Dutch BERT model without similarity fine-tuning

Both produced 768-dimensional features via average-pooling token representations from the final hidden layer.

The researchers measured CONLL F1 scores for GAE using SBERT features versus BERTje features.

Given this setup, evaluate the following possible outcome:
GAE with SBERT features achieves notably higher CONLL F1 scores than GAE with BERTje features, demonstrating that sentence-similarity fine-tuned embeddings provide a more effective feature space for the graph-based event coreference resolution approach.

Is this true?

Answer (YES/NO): NO